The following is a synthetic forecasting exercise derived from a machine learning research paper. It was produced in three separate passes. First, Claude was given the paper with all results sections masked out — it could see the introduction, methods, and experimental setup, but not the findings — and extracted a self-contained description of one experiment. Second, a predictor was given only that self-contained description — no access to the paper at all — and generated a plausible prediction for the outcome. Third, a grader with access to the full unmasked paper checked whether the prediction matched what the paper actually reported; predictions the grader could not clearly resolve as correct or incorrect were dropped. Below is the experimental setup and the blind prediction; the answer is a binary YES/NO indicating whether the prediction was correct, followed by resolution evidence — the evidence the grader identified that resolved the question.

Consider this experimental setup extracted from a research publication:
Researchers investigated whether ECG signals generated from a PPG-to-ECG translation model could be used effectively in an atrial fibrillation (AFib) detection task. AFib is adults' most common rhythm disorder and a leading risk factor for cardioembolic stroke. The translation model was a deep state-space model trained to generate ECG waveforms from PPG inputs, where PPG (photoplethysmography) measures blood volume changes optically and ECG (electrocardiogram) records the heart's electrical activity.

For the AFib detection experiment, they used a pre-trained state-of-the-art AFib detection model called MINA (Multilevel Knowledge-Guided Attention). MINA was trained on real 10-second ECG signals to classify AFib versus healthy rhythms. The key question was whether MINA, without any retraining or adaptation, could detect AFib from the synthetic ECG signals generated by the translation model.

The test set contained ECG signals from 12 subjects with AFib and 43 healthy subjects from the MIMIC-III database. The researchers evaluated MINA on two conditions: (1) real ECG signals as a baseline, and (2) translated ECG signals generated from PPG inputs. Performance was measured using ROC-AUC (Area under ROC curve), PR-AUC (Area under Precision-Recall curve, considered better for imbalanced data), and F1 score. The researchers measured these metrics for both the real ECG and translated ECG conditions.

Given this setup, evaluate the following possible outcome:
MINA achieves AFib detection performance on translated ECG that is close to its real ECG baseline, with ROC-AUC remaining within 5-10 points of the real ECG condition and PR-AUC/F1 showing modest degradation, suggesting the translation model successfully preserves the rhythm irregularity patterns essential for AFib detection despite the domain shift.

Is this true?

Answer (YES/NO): NO